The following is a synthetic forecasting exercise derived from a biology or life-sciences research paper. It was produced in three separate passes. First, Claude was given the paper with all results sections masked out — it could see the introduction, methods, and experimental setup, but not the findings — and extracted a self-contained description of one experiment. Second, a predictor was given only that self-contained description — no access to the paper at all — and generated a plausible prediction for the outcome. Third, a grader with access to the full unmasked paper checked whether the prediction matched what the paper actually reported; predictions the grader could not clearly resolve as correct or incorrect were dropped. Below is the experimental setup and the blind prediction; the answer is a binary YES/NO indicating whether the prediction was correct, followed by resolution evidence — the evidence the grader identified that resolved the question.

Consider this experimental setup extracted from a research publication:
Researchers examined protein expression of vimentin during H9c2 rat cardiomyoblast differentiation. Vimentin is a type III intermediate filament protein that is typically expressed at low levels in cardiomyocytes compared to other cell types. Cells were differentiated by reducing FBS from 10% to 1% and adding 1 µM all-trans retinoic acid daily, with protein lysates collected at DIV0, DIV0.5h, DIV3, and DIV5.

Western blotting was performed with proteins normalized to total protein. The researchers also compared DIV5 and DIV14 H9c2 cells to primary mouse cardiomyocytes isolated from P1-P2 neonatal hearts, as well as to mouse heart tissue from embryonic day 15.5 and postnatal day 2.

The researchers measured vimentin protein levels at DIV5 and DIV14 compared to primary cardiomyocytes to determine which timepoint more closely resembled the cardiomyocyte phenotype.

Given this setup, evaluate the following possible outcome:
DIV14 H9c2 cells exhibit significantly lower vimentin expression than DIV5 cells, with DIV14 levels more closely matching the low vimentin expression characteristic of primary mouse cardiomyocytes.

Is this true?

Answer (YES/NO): NO